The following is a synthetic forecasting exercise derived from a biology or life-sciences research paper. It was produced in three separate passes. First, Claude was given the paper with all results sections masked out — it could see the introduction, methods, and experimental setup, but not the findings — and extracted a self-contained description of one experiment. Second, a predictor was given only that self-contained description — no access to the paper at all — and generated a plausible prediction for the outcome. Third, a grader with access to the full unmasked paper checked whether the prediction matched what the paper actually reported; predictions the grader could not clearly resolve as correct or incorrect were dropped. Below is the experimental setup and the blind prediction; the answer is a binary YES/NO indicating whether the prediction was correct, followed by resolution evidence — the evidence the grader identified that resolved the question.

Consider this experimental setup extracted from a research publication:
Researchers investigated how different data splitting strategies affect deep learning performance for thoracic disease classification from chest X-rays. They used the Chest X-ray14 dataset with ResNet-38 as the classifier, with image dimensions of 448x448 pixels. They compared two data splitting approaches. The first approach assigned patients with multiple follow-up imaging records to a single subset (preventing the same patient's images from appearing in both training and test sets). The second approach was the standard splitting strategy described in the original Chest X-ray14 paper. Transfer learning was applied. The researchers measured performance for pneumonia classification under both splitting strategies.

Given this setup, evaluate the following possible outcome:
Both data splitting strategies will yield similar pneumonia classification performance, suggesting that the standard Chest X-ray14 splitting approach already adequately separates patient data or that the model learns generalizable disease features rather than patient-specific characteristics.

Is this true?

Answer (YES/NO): NO